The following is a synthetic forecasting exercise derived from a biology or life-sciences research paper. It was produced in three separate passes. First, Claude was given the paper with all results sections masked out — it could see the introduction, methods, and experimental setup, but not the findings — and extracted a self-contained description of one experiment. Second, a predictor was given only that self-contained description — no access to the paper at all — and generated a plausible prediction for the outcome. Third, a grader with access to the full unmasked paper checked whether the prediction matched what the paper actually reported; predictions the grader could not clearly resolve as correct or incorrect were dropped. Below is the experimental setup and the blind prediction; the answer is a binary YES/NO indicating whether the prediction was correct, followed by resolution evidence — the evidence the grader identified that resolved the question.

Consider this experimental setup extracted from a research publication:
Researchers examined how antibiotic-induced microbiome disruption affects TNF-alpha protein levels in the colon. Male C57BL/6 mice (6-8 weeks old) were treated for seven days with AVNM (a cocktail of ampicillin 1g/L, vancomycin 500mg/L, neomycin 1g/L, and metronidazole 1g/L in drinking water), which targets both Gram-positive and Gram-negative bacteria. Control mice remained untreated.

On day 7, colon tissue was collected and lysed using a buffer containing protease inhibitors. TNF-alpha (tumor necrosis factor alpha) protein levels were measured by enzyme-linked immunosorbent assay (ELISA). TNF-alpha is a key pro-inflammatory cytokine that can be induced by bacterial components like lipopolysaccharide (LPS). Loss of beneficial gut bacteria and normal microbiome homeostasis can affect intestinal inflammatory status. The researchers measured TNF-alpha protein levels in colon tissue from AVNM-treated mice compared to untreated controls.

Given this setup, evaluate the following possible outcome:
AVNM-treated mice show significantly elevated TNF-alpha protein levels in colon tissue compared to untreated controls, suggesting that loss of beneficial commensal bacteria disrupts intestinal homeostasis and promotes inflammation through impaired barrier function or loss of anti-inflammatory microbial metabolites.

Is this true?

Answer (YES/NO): YES